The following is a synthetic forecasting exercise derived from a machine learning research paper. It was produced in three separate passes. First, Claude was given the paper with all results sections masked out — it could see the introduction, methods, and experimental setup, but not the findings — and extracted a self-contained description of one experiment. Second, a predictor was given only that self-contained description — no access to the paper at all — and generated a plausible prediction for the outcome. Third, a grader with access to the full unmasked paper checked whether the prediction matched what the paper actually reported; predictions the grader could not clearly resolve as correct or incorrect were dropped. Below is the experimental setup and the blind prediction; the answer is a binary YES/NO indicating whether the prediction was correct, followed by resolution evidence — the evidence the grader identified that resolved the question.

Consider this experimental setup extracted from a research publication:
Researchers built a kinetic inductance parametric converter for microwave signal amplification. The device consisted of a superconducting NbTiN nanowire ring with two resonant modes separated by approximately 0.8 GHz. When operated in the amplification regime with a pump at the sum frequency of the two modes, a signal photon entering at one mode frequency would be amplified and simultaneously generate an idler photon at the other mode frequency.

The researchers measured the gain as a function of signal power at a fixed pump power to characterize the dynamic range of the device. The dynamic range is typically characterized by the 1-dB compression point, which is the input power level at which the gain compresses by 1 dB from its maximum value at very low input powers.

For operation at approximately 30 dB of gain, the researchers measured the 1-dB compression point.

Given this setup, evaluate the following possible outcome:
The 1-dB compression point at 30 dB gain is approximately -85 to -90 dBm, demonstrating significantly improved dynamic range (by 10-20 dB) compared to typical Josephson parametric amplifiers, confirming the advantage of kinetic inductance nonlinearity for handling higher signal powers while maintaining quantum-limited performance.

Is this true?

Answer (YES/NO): NO